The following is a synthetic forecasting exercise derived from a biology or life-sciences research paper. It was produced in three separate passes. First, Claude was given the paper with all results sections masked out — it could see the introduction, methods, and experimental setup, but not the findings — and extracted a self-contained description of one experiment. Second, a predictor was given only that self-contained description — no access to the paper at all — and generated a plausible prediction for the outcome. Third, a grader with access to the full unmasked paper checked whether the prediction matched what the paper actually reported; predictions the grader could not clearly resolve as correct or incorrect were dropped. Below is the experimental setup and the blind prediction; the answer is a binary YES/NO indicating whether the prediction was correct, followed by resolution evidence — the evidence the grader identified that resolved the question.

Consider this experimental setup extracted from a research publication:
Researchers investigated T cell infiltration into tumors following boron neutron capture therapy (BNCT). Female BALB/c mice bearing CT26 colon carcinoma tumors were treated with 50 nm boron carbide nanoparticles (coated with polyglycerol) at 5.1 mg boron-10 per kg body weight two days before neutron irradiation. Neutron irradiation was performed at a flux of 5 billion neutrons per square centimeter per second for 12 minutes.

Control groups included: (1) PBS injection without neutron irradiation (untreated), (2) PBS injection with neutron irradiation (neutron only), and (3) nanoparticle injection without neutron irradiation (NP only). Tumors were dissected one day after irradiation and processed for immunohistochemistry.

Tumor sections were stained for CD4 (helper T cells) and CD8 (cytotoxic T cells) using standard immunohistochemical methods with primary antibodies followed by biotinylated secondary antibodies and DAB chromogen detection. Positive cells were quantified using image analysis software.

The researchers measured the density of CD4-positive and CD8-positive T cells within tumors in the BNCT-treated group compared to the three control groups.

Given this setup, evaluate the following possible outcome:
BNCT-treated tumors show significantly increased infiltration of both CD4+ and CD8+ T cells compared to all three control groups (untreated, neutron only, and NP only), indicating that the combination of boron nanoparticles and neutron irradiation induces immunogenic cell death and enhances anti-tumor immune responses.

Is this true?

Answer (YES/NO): YES